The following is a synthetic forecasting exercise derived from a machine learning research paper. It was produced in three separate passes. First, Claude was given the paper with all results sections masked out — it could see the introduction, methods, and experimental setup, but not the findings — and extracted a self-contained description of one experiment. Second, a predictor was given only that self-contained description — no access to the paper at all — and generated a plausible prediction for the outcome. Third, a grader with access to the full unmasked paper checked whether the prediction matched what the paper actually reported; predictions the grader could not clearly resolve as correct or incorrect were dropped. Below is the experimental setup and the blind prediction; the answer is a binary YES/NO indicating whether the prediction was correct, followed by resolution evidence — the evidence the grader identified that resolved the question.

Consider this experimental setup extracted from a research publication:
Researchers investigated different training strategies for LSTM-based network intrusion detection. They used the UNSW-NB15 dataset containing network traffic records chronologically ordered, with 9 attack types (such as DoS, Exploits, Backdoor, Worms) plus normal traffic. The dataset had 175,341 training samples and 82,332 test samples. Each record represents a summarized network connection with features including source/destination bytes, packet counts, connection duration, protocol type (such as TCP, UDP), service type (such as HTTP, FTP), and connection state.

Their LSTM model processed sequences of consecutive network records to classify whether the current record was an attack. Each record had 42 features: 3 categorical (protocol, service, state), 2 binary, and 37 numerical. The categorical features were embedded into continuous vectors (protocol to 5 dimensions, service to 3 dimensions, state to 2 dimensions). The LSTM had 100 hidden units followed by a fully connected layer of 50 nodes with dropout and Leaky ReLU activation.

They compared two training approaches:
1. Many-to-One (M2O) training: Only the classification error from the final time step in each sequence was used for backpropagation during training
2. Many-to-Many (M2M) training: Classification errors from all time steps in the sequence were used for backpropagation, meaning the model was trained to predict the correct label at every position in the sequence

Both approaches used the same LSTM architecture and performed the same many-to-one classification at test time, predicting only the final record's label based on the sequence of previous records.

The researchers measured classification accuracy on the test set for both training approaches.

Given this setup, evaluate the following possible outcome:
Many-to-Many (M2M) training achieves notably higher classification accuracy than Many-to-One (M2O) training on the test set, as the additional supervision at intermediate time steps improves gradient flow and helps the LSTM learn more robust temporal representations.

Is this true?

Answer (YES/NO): NO